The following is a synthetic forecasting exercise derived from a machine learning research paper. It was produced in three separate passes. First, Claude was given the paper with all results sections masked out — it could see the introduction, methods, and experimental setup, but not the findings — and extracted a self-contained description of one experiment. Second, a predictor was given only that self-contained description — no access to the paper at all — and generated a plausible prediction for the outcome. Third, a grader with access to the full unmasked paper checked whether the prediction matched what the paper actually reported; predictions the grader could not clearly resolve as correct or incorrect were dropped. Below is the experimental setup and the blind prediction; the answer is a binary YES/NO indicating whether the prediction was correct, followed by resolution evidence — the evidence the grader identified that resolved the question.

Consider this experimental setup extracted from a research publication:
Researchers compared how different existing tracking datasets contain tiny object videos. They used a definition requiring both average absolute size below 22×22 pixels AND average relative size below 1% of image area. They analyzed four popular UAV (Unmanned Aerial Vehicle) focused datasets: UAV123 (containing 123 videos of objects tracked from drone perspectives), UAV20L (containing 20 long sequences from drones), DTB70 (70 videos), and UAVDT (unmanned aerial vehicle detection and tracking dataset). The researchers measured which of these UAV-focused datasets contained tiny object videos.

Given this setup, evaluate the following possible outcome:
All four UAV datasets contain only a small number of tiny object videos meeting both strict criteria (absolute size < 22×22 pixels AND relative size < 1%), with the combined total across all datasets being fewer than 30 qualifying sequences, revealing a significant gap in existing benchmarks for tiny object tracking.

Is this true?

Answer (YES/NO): YES